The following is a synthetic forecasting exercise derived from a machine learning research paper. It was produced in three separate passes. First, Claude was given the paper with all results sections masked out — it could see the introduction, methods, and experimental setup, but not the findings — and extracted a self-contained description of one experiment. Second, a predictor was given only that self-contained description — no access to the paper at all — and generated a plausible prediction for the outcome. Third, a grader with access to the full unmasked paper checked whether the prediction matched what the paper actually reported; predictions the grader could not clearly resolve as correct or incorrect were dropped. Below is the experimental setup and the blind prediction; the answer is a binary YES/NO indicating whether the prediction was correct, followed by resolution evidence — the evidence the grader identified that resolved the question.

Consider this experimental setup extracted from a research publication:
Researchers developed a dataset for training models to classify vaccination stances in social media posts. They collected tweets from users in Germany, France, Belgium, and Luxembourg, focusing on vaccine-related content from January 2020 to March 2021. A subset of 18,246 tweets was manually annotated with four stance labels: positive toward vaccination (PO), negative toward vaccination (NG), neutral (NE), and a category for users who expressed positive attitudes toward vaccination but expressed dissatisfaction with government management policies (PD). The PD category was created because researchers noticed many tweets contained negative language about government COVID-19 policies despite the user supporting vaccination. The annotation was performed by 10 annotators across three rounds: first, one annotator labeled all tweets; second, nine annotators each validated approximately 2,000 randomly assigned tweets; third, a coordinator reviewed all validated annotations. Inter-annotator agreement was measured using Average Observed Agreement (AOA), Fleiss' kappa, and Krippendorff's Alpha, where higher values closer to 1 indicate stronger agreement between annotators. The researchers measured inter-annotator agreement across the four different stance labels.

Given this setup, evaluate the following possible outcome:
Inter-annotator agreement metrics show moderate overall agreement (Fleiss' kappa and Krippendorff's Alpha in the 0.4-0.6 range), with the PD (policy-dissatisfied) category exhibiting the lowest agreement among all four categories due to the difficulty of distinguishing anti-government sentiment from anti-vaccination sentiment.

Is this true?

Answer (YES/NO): NO